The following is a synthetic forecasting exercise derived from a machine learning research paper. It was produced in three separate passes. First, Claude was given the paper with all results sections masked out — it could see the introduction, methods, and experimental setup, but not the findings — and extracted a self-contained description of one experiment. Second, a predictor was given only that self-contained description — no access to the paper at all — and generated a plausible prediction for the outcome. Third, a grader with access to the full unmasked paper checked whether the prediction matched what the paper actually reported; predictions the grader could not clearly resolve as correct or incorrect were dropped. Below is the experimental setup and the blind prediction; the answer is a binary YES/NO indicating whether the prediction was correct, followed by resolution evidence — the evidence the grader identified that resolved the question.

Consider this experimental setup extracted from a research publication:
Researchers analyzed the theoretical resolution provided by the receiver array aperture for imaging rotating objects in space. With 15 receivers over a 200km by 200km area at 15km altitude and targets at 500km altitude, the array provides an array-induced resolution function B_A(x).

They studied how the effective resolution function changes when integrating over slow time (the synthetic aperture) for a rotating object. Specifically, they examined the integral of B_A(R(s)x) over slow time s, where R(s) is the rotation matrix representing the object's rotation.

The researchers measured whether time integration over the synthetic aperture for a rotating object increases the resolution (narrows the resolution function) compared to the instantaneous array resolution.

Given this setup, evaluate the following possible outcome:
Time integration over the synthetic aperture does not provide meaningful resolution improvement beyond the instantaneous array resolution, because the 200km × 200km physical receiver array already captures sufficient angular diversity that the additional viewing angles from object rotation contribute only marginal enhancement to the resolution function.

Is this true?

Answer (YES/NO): YES